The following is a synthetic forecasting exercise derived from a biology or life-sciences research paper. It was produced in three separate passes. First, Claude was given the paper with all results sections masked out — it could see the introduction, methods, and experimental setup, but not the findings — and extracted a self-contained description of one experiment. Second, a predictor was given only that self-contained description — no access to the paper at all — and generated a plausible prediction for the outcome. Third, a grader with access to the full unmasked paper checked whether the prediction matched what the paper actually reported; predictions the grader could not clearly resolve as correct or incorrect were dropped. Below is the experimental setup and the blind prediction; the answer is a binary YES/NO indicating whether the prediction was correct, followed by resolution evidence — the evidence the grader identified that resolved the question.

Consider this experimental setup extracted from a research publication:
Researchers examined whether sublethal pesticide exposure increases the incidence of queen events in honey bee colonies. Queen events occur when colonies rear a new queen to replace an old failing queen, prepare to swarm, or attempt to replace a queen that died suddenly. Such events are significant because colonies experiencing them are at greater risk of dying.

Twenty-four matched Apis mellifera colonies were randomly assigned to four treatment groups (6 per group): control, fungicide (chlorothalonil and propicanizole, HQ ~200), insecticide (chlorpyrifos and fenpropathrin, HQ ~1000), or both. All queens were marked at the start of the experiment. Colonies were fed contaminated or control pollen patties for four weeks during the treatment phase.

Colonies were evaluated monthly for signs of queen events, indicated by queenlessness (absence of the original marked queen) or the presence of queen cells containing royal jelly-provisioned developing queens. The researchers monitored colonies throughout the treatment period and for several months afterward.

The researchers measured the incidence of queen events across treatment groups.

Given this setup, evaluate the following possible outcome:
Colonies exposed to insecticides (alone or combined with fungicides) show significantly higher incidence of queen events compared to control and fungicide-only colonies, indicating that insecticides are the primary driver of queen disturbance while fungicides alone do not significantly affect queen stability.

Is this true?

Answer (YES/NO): NO